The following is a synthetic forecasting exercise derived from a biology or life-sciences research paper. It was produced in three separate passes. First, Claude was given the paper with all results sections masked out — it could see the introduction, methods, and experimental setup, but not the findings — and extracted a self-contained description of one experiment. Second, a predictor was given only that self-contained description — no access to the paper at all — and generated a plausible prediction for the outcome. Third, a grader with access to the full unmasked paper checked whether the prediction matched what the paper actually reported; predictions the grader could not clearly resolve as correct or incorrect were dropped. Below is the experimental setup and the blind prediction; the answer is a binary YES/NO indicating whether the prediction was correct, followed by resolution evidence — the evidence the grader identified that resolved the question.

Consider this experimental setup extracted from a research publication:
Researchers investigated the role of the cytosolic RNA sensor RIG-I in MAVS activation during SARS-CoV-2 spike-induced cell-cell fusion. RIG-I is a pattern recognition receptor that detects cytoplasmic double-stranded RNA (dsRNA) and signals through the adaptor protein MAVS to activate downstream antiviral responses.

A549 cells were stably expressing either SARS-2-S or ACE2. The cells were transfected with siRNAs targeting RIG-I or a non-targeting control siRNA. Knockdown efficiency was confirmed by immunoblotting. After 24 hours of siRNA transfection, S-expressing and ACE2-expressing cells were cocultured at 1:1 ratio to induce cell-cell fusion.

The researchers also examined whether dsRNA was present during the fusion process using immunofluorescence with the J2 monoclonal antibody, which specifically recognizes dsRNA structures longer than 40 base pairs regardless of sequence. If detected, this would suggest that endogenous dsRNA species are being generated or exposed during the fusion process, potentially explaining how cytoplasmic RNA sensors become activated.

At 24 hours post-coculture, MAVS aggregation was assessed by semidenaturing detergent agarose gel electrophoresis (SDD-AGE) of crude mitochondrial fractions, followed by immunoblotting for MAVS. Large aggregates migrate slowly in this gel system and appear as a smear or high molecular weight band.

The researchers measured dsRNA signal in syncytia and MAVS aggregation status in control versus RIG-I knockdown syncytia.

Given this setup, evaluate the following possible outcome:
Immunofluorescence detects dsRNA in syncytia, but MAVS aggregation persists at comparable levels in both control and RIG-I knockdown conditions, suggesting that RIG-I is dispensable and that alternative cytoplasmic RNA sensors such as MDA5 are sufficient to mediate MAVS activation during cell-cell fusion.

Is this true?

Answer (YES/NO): NO